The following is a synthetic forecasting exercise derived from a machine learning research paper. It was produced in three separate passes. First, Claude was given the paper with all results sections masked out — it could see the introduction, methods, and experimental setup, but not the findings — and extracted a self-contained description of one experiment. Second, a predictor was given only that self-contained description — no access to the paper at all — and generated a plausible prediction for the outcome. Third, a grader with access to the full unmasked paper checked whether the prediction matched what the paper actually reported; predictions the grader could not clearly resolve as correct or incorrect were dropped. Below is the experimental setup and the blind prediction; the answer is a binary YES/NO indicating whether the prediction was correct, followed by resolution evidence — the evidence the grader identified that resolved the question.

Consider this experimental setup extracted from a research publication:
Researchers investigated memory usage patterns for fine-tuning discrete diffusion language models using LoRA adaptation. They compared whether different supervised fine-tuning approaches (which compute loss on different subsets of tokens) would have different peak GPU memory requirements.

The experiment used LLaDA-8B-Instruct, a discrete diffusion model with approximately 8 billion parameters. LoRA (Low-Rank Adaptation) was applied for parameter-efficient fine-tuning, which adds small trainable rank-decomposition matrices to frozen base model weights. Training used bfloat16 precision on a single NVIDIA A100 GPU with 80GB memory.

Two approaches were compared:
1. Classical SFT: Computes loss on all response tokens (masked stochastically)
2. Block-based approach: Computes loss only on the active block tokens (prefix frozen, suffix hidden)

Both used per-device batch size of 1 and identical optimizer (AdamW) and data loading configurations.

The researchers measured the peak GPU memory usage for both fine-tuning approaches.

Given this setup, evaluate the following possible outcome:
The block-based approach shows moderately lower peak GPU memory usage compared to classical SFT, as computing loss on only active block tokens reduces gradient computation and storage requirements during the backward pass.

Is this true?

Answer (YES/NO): NO